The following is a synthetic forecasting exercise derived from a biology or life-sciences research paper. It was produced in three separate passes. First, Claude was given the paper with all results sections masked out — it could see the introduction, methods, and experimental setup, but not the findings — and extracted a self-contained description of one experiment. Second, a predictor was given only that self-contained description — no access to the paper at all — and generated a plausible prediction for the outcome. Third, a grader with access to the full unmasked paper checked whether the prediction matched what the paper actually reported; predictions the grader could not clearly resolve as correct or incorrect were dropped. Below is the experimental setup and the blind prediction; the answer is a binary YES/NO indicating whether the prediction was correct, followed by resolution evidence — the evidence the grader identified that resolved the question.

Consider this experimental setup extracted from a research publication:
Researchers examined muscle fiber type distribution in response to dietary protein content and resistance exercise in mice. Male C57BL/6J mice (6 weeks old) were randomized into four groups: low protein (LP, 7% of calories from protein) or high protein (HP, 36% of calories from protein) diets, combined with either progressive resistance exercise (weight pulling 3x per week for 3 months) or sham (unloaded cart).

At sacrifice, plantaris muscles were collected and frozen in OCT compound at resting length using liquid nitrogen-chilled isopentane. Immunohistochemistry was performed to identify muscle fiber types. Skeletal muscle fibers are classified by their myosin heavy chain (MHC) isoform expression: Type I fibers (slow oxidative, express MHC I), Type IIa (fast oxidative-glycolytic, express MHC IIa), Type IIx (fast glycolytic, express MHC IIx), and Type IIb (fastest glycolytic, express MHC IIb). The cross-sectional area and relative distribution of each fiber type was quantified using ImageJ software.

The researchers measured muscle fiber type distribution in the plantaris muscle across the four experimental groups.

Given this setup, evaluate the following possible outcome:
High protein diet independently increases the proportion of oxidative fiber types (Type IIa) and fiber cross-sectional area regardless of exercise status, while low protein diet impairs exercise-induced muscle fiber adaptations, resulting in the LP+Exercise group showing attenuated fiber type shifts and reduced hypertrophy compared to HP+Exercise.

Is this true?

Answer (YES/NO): NO